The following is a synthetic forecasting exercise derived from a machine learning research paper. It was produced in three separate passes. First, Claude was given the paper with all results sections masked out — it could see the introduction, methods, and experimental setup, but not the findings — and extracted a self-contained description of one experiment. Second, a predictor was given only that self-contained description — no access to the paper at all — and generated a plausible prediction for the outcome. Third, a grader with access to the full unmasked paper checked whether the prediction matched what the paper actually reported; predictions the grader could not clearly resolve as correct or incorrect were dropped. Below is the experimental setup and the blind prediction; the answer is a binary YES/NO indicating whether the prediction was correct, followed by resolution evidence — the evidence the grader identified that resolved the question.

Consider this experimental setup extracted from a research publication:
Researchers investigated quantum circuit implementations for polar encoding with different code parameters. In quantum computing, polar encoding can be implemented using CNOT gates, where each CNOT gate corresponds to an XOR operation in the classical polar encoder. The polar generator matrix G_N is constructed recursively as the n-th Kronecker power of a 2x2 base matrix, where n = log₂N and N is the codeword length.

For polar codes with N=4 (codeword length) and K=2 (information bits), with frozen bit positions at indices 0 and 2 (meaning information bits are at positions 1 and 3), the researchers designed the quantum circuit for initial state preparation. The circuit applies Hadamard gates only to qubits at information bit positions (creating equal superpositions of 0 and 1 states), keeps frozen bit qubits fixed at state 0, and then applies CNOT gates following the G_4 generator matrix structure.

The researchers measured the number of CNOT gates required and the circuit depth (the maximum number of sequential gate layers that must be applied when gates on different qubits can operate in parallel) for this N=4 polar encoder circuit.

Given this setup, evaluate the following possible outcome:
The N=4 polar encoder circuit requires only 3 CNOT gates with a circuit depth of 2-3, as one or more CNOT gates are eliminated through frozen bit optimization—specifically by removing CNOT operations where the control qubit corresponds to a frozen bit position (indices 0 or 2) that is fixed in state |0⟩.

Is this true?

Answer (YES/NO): NO